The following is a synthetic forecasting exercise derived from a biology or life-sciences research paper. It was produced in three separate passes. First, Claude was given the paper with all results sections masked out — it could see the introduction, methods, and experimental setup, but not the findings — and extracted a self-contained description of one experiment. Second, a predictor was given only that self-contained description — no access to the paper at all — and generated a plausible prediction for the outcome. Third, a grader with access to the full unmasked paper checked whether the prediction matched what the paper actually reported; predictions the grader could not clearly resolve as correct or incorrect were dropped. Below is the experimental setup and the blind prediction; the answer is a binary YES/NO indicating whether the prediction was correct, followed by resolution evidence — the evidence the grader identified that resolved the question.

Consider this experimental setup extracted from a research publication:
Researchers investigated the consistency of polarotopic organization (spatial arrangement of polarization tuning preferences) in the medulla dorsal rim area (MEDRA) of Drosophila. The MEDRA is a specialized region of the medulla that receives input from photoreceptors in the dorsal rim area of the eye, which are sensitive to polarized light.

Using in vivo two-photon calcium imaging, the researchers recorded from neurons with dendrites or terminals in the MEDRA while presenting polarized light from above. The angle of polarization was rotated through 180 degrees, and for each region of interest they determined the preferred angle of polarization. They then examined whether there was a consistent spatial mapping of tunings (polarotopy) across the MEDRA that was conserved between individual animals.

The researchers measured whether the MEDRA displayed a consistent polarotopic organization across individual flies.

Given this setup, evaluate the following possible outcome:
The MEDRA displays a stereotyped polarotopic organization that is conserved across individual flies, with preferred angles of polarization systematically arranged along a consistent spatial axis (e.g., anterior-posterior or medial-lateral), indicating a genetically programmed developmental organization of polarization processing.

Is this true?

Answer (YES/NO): YES